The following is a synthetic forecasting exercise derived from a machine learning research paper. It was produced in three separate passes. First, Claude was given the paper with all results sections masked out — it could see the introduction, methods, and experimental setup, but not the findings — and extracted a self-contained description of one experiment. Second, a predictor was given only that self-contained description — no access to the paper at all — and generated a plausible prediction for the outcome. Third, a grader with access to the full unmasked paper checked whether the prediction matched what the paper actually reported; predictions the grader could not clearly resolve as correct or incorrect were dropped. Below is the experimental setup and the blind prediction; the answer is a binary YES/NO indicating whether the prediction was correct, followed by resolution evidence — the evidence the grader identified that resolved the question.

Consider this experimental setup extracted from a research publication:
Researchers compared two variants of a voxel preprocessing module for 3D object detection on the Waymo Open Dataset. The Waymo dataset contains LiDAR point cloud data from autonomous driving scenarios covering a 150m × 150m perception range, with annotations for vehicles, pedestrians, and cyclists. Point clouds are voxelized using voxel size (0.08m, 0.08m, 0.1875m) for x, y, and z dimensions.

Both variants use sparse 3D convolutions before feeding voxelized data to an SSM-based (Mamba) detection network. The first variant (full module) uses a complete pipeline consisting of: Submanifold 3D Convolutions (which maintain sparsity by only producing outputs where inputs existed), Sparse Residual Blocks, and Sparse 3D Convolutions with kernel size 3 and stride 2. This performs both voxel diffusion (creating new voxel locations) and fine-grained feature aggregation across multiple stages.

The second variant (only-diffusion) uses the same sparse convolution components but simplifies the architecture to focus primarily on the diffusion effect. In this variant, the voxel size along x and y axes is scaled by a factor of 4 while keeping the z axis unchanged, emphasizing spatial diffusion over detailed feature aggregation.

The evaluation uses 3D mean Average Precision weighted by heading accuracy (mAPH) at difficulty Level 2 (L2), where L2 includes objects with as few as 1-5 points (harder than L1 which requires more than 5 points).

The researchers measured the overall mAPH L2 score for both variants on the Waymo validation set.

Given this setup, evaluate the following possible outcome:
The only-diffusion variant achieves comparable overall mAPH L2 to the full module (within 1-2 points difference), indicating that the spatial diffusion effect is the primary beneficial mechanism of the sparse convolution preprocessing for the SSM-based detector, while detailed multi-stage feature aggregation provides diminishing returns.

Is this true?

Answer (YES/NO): YES